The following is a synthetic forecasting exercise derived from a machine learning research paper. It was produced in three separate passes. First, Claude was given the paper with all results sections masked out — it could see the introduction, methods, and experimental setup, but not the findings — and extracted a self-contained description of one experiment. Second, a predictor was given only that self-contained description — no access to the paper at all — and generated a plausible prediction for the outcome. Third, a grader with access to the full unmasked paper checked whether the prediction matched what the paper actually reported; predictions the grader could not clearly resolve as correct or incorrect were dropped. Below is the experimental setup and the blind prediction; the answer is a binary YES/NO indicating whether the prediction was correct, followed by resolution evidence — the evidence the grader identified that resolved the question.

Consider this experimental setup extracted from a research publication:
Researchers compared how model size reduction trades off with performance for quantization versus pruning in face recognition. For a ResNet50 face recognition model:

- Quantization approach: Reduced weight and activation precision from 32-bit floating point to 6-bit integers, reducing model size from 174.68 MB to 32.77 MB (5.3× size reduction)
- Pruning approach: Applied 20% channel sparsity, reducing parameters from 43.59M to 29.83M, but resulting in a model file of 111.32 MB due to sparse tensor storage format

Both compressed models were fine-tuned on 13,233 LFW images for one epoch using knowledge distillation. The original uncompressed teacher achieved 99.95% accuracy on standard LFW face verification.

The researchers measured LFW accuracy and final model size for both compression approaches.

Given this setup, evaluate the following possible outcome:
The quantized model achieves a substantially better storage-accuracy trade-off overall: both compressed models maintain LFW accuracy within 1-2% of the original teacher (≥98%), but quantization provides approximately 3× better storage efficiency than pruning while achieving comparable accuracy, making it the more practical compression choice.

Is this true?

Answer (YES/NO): YES